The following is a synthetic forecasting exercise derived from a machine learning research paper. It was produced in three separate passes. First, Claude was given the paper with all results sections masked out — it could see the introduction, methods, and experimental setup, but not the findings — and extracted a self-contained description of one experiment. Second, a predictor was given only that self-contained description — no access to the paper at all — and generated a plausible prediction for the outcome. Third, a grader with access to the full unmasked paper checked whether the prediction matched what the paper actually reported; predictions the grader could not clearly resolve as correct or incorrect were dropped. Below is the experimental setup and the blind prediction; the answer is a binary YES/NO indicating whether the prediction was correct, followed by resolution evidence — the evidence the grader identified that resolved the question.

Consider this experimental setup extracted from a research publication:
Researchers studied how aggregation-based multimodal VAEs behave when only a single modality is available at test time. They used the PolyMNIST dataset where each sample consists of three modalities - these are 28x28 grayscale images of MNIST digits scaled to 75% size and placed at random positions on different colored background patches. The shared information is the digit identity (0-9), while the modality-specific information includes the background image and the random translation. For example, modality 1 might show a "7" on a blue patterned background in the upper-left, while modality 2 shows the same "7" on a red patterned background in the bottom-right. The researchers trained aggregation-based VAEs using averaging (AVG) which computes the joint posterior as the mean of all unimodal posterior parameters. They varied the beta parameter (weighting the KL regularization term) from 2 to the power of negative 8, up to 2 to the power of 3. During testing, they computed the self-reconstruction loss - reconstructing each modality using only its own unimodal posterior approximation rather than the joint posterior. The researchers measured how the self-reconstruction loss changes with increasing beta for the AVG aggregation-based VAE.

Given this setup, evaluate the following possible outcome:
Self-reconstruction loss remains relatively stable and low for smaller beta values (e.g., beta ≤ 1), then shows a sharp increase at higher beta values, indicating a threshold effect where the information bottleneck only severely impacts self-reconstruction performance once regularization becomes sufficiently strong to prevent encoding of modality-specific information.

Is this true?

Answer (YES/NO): NO